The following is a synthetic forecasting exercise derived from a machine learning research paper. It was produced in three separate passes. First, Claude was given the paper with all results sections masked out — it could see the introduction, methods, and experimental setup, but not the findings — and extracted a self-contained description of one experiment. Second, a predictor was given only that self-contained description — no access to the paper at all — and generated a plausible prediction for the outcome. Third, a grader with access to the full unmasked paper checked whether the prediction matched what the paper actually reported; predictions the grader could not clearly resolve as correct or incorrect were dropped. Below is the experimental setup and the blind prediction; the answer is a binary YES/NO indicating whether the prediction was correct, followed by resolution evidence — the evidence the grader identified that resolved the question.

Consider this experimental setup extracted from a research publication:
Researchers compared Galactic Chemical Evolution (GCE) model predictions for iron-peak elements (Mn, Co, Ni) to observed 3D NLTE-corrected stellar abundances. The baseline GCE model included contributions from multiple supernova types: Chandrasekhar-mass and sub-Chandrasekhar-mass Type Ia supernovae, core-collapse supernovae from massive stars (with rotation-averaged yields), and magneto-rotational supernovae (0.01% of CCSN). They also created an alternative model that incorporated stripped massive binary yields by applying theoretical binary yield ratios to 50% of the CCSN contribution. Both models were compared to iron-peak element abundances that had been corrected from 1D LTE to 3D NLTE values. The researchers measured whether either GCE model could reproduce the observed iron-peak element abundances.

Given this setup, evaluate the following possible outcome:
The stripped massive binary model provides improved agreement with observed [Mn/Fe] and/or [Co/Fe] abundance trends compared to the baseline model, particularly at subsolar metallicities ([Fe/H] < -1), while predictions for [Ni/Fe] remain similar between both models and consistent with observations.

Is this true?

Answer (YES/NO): NO